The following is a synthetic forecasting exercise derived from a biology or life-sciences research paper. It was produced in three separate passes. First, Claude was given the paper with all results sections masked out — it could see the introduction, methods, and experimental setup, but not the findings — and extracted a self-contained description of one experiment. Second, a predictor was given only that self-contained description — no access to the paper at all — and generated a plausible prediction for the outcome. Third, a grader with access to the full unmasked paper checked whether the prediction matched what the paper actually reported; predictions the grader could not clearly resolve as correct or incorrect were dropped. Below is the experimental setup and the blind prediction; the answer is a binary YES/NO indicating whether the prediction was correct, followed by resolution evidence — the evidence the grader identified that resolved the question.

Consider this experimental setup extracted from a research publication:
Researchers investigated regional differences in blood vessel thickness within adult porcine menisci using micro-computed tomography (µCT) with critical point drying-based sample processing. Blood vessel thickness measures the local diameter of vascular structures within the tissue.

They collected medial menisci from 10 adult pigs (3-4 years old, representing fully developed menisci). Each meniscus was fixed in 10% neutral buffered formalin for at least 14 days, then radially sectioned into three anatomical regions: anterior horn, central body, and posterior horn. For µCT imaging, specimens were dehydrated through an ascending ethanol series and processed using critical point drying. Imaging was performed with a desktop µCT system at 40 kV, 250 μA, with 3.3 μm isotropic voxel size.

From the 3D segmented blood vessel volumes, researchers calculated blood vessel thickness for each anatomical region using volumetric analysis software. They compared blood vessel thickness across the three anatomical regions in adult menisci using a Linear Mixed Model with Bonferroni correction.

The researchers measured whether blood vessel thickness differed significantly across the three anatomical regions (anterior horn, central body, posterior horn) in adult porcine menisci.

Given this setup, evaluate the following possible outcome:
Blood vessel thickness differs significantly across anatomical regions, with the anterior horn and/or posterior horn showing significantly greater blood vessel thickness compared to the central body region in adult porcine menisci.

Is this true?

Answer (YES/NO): NO